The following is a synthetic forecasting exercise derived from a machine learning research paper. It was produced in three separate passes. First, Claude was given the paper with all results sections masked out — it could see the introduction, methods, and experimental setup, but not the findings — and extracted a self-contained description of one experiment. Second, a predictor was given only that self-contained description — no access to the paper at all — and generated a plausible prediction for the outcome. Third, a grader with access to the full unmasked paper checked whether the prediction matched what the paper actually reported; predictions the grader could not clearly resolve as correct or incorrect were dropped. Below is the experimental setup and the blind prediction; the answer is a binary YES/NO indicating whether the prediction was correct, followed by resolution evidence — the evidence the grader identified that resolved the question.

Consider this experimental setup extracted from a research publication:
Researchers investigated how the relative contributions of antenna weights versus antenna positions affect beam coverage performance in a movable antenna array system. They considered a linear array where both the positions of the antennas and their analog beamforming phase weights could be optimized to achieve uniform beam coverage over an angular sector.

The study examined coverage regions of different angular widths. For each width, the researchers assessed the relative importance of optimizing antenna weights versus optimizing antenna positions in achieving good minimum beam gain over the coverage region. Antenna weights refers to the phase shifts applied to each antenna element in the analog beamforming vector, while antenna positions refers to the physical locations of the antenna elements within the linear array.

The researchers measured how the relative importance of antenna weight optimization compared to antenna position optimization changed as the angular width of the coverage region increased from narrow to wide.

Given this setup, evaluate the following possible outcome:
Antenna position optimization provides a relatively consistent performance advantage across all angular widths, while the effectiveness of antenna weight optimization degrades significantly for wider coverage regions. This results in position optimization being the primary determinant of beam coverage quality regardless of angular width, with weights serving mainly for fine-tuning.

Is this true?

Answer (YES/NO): NO